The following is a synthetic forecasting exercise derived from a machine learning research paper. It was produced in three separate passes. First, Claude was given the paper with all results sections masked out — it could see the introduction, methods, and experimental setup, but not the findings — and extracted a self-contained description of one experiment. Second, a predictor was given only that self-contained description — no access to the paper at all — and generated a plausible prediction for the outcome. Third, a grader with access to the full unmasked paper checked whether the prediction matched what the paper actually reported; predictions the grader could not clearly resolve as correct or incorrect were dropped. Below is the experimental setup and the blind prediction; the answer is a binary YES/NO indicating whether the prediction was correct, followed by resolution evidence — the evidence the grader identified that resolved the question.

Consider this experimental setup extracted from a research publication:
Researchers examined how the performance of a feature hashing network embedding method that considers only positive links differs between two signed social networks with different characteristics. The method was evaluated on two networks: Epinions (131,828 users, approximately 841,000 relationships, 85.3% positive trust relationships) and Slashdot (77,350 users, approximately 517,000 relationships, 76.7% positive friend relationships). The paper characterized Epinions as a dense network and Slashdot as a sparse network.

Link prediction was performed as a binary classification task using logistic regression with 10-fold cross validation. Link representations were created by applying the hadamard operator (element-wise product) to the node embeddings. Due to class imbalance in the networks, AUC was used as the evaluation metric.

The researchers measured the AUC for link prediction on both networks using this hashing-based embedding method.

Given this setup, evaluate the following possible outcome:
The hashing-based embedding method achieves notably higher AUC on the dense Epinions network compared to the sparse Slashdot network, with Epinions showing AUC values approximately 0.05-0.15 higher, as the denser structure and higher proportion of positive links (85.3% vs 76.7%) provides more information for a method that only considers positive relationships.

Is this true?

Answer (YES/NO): NO